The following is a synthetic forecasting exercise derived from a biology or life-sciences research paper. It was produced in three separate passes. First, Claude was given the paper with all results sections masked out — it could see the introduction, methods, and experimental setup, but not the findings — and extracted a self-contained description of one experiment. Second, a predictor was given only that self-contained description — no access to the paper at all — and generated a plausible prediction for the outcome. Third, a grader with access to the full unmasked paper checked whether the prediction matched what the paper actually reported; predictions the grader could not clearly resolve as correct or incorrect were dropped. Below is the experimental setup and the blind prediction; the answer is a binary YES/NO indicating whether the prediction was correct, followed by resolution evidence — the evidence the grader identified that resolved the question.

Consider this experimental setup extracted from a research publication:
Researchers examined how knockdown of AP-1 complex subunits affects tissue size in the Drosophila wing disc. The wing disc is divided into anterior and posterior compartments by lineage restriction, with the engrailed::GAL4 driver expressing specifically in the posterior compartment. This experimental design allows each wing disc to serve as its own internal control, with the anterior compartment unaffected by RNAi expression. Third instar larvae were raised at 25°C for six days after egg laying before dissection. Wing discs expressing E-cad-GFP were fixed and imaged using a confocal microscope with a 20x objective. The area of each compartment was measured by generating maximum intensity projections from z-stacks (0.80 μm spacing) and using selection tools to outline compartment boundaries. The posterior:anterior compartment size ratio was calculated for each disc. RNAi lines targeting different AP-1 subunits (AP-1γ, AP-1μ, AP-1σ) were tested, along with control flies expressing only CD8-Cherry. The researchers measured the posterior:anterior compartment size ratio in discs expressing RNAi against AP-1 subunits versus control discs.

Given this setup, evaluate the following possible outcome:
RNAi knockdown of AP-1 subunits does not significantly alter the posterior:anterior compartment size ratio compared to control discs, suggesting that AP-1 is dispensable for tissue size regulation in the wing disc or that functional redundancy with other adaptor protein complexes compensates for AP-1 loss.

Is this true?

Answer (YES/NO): NO